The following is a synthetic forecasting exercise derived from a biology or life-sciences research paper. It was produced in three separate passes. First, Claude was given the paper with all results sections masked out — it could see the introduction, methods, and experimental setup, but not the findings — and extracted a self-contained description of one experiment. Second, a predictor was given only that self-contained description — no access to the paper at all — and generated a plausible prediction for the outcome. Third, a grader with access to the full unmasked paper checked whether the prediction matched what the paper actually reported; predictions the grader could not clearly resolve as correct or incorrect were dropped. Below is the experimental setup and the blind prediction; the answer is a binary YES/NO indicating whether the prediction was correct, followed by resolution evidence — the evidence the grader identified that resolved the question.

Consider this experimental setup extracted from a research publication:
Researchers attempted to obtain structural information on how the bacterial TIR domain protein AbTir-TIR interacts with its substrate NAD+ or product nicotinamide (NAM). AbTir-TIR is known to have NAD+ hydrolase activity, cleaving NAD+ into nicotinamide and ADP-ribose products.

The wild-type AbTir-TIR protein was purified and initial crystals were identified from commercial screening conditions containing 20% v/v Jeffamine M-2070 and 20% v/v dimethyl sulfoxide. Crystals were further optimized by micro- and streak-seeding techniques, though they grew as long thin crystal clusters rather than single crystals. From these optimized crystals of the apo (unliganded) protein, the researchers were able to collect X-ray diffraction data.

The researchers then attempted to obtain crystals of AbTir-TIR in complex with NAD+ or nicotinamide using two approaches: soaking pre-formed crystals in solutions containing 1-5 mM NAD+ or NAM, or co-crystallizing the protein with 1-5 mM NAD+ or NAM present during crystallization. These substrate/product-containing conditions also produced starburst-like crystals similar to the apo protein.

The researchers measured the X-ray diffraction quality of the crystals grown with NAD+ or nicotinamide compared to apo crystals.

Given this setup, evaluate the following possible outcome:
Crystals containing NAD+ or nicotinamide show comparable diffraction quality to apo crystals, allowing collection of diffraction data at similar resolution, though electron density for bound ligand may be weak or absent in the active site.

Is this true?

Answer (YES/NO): NO